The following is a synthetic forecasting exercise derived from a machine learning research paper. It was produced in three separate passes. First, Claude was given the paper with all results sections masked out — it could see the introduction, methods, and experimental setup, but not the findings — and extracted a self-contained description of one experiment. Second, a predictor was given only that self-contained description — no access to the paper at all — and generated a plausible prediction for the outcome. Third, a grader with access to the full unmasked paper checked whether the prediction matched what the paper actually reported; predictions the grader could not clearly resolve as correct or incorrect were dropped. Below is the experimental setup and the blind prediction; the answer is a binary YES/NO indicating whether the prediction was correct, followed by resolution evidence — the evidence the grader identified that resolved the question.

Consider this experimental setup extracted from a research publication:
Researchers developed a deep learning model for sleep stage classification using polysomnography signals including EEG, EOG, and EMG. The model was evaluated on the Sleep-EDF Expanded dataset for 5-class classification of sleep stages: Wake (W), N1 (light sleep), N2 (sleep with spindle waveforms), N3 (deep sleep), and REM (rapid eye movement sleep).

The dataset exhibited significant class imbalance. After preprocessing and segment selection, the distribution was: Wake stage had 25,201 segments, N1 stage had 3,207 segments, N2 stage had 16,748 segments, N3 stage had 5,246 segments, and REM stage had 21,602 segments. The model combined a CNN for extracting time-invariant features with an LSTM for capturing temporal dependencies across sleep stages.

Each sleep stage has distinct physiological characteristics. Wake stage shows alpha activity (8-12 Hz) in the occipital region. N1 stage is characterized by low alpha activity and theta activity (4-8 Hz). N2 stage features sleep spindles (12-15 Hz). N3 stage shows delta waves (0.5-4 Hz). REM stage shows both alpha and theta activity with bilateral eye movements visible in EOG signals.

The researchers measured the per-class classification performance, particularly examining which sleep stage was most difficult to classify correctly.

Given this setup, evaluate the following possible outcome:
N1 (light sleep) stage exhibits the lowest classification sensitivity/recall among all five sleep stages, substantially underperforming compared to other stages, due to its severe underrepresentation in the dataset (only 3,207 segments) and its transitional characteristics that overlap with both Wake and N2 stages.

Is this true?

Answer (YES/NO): YES